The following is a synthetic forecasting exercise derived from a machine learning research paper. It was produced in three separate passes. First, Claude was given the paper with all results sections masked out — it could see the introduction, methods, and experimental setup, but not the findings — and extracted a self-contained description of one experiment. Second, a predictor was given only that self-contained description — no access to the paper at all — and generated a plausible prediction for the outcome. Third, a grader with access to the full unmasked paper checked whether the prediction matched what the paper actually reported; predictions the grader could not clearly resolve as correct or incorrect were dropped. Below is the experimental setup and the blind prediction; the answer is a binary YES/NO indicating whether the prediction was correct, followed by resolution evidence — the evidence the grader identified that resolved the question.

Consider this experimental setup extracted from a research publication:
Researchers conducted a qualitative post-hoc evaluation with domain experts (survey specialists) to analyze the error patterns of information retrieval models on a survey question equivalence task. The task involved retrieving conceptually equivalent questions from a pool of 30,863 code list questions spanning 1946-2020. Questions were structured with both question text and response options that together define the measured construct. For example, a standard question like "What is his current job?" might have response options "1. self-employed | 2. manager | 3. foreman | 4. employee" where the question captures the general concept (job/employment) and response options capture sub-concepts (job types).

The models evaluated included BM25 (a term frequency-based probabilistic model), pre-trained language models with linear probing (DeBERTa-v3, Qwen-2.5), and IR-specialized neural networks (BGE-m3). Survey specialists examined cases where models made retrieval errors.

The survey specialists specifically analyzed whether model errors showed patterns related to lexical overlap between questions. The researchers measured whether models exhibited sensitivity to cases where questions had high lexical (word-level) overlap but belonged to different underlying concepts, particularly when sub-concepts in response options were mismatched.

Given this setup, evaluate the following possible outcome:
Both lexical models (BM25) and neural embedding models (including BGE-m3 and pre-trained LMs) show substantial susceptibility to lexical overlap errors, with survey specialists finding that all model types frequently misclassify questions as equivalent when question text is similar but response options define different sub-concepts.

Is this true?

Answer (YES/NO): YES